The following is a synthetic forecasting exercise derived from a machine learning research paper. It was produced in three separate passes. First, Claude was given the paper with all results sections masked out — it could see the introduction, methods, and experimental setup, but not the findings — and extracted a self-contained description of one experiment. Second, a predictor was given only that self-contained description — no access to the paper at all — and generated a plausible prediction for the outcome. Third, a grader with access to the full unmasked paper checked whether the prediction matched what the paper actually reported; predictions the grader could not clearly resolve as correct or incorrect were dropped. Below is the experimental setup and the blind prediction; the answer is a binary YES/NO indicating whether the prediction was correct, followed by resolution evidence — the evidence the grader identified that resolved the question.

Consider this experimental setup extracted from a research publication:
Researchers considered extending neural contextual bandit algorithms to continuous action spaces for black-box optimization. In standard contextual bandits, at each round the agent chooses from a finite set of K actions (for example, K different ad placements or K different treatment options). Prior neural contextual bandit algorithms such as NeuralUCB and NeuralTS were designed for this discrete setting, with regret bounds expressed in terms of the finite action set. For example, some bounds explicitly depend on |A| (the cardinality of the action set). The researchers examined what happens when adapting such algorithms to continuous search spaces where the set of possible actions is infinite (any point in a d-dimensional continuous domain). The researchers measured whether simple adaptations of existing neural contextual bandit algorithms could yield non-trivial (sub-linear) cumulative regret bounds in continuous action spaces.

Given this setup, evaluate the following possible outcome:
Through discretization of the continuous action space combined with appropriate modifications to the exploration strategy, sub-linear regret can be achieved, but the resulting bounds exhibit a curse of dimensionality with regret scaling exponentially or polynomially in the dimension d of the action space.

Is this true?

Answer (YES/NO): NO